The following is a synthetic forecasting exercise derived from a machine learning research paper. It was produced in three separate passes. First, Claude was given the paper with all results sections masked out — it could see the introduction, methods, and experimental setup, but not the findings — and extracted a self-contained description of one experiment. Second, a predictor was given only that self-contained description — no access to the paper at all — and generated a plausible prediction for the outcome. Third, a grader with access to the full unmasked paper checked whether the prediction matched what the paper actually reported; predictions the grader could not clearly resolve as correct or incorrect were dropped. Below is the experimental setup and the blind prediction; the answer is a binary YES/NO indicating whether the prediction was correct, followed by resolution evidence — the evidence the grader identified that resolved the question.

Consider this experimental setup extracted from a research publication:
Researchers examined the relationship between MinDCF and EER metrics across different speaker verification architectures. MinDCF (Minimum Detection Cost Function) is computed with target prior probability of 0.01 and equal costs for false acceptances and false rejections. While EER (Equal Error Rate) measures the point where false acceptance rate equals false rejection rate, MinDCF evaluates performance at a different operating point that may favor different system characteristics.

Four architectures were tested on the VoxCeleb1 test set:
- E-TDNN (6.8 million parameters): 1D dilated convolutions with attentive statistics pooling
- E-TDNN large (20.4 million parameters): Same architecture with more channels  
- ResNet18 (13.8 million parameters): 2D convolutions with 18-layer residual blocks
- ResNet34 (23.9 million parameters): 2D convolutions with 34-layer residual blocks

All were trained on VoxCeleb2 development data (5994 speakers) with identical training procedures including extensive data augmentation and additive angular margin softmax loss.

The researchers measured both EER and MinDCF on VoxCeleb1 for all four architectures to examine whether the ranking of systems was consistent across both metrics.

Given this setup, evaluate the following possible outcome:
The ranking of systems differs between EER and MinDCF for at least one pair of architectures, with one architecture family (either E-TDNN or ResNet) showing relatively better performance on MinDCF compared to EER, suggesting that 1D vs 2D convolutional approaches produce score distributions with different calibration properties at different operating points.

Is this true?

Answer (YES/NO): YES